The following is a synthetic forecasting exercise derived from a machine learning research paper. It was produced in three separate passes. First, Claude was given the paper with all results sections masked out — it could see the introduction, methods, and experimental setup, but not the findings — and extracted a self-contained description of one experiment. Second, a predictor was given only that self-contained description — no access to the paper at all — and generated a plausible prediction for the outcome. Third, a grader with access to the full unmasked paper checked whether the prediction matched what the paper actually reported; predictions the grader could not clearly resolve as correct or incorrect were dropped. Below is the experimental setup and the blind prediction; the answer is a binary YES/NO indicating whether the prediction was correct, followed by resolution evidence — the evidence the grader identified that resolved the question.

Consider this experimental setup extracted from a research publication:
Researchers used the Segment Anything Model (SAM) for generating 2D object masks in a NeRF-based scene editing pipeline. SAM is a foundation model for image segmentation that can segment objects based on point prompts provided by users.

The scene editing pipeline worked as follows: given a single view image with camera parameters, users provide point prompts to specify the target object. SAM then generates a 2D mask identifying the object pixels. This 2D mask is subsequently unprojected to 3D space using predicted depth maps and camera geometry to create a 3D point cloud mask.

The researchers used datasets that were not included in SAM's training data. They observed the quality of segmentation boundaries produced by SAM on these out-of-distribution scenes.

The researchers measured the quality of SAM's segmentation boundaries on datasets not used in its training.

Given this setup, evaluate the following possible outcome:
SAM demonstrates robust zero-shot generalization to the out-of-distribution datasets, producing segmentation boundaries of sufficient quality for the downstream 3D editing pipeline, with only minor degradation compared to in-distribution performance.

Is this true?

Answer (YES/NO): NO